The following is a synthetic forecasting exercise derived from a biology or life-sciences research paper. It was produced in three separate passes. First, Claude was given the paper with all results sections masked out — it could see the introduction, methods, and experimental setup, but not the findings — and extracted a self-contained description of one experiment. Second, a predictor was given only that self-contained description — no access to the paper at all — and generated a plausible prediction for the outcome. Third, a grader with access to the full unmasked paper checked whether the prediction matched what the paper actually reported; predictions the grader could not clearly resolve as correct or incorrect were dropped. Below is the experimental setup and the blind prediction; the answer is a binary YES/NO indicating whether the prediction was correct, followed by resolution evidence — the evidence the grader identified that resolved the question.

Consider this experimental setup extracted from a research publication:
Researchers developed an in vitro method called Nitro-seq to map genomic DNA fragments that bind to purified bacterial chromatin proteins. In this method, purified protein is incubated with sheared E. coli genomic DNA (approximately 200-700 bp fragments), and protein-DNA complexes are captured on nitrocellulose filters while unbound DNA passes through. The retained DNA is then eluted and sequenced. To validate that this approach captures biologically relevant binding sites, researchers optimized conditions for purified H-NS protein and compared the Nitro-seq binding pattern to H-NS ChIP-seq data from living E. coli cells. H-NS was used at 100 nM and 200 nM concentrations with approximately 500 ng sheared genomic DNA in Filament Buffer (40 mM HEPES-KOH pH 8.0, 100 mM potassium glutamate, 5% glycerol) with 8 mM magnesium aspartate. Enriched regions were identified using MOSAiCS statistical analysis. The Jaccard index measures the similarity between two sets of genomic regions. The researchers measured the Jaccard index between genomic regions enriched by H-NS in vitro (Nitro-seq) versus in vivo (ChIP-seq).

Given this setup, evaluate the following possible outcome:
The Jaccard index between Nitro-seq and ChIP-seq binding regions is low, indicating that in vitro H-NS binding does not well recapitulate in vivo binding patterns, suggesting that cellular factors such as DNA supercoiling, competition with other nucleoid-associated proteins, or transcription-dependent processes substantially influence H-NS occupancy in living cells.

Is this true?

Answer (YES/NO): NO